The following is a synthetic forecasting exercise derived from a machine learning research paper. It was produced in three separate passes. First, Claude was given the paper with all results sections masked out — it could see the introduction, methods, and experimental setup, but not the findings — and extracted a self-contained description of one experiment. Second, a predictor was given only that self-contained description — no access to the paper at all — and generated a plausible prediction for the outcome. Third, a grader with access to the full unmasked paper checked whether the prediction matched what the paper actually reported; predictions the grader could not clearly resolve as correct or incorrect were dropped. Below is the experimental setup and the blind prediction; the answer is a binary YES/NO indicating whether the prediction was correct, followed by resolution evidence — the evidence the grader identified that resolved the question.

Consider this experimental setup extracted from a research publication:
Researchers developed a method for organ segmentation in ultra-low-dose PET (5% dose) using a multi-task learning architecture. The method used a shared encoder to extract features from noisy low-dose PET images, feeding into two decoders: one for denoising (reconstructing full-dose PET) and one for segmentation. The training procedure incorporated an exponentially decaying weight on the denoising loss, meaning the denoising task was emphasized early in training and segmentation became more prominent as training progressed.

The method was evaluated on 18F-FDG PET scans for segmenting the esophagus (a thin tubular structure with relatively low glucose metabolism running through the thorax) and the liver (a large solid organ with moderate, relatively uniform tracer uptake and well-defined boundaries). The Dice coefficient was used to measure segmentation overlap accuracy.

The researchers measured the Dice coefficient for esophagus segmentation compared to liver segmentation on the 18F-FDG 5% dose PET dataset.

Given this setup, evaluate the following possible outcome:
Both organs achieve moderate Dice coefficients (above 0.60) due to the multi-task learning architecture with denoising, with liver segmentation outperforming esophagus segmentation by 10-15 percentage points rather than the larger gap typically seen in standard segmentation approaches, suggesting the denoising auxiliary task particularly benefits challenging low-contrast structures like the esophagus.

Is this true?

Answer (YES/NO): NO